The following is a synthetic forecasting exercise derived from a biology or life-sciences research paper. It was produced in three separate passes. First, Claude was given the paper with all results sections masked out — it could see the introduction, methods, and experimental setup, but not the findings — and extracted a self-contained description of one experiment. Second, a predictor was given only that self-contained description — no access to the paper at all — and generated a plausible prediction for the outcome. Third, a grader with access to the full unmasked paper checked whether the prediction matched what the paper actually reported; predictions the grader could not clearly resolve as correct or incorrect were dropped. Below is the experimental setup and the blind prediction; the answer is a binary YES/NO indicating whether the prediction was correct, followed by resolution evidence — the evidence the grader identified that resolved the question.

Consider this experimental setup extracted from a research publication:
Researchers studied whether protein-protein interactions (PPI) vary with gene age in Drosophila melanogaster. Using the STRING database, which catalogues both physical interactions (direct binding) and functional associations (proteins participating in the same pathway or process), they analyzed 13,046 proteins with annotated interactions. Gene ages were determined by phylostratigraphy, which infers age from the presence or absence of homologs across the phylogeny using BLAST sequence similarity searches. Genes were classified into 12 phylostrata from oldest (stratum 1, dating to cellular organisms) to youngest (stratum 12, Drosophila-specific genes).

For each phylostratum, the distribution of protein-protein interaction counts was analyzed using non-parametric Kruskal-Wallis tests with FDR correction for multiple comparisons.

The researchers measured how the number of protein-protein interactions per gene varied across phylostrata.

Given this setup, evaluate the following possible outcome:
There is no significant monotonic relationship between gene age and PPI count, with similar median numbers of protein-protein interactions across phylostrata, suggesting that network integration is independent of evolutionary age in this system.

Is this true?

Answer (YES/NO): NO